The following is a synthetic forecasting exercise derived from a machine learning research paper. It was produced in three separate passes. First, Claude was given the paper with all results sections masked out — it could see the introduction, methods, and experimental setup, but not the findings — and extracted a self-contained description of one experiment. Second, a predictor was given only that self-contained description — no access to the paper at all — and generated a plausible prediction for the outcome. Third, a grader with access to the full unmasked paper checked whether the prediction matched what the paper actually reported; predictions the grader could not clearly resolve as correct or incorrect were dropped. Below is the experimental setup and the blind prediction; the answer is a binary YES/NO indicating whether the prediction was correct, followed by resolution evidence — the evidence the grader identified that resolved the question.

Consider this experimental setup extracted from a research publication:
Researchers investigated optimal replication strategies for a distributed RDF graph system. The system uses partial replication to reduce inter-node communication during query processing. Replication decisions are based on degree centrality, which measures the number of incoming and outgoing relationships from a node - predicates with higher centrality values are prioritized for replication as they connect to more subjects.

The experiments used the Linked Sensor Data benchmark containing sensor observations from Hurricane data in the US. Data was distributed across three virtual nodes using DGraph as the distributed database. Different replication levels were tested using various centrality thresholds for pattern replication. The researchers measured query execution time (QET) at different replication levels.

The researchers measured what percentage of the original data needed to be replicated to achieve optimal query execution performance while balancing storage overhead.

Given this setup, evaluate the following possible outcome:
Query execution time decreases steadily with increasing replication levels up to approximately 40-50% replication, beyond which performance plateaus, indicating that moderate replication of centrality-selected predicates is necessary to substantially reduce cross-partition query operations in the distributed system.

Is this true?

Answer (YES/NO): NO